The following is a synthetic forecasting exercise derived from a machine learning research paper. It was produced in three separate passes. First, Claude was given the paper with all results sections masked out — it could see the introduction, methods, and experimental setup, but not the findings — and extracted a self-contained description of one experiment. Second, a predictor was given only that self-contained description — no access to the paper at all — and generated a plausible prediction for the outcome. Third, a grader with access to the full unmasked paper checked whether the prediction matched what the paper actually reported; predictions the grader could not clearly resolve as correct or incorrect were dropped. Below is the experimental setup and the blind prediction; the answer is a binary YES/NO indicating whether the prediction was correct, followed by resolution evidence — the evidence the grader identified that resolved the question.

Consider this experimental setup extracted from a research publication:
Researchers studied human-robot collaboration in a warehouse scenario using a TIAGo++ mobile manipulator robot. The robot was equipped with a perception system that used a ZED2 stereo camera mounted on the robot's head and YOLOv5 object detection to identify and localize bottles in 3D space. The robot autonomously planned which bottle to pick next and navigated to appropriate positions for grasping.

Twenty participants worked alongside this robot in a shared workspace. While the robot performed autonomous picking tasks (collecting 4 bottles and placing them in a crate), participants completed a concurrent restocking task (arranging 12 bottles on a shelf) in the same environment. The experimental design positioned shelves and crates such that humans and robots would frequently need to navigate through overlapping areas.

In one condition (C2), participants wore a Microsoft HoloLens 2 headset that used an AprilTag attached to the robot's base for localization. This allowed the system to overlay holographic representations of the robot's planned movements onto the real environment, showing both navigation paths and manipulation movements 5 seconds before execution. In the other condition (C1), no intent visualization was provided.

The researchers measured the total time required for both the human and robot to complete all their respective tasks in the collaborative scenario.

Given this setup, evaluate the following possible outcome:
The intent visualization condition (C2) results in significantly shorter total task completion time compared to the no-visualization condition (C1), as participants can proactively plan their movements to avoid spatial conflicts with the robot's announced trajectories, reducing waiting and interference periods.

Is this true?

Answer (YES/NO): NO